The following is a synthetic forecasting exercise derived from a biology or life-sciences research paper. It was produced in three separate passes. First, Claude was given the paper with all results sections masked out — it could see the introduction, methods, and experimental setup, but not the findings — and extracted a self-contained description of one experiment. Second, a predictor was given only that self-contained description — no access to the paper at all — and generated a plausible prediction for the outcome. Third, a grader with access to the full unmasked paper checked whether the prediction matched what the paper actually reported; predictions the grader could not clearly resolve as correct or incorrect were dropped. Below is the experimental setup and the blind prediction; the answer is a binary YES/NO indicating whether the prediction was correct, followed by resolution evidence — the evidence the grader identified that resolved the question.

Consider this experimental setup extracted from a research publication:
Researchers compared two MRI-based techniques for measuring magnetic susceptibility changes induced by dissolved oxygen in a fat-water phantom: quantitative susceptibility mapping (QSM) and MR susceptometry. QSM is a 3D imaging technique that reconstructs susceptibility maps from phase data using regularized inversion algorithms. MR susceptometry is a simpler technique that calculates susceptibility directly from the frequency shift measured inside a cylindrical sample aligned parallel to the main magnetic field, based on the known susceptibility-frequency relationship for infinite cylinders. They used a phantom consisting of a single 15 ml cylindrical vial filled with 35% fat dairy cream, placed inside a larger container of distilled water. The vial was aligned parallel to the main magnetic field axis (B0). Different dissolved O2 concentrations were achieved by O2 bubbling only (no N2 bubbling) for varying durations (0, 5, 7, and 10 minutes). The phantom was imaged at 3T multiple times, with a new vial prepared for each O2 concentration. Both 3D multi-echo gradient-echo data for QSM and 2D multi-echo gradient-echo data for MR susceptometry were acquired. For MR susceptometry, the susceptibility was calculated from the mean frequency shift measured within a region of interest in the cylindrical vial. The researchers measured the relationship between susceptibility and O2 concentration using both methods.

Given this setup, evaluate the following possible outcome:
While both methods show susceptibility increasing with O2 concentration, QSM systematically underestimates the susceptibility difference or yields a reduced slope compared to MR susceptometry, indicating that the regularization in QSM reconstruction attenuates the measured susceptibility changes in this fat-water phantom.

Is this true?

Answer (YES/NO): NO